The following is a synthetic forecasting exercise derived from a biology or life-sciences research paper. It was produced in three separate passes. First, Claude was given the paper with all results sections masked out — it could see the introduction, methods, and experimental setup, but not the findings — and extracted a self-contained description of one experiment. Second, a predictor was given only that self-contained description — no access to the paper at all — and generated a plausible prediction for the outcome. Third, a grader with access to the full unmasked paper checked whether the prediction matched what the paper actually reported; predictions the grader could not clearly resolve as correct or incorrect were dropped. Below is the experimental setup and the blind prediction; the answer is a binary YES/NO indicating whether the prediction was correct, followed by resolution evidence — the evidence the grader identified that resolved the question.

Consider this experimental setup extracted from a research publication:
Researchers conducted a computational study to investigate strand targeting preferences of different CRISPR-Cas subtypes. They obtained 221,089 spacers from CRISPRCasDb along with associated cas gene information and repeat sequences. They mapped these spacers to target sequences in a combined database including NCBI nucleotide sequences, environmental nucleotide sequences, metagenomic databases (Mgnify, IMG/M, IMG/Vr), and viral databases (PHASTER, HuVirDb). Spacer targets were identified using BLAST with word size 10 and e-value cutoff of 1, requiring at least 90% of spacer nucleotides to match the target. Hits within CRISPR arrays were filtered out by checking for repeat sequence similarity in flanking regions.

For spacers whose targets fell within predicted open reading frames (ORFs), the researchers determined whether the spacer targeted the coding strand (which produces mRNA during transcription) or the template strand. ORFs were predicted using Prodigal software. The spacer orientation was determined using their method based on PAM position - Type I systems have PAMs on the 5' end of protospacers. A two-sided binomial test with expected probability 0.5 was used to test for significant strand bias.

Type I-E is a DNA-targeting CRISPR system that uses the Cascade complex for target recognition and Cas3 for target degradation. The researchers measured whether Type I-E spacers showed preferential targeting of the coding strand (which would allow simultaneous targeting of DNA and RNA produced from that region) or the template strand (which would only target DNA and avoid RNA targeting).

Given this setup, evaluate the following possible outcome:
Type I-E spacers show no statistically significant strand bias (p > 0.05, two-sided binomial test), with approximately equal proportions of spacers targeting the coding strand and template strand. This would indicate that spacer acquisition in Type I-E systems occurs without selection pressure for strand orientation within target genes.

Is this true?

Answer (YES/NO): NO